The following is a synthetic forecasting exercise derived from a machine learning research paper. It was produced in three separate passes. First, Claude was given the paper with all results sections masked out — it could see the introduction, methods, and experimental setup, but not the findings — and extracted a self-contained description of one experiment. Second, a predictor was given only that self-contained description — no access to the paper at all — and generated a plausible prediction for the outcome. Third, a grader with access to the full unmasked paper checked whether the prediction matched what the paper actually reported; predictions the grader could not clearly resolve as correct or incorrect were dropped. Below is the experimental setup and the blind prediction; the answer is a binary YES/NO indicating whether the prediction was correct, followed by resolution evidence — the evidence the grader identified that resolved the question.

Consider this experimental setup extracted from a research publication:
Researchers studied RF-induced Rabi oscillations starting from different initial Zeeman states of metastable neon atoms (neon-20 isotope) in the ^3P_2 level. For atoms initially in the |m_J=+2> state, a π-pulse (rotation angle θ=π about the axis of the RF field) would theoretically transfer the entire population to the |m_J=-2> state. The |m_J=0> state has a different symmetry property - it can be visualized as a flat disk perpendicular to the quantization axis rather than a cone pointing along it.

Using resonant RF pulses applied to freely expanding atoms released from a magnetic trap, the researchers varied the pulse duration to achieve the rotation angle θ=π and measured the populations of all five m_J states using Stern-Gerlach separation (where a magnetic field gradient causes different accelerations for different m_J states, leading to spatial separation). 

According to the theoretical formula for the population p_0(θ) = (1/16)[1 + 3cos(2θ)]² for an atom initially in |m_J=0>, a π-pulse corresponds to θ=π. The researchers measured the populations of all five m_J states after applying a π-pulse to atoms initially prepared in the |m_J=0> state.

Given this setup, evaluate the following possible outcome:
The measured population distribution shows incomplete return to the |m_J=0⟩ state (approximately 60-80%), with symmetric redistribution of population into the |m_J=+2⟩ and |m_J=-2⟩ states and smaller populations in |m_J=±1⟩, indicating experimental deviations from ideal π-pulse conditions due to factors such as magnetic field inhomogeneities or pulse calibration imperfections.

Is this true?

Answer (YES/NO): NO